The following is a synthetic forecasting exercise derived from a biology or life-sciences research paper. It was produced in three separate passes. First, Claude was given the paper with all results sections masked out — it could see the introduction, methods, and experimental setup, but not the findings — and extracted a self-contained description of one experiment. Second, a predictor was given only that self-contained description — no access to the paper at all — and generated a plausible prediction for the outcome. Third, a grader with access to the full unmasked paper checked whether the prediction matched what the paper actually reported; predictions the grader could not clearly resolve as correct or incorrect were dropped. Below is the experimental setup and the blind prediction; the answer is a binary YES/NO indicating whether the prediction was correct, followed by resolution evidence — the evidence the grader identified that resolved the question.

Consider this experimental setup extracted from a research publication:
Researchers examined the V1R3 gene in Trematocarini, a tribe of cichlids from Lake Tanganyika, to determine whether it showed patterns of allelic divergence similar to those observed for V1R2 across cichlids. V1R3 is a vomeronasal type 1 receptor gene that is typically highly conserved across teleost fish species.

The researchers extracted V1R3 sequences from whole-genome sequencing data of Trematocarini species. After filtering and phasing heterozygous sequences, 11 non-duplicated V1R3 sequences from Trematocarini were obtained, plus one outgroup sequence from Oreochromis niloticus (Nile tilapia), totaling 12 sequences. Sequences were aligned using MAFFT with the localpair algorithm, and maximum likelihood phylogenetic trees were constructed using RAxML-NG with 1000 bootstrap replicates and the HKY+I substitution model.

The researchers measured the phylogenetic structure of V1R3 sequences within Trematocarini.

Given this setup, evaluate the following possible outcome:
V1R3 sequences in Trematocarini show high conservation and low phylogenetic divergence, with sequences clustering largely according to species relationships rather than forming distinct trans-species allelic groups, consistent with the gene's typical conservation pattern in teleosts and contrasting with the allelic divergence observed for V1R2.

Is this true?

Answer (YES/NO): NO